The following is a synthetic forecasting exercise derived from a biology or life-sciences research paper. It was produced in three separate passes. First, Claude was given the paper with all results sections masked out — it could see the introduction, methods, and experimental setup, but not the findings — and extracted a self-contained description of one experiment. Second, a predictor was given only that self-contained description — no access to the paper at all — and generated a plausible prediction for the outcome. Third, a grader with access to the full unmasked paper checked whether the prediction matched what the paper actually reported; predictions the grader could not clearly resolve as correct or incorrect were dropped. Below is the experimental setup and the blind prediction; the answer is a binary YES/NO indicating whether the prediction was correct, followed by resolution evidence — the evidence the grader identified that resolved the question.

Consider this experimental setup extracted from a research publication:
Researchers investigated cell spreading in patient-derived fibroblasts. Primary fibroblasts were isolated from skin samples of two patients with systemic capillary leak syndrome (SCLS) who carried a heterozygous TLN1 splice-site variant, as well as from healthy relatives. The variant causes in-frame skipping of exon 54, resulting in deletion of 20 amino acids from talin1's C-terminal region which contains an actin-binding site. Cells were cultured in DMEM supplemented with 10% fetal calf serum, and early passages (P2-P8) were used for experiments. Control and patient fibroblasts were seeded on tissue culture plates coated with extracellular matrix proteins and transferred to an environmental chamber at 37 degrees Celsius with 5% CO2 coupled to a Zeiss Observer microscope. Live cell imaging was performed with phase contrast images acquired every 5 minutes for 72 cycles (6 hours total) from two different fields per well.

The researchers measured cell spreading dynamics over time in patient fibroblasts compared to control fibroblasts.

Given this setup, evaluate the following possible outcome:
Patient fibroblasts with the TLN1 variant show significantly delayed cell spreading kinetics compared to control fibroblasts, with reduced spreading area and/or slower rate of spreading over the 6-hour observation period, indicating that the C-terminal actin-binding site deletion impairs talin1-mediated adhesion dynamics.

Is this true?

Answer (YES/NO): NO